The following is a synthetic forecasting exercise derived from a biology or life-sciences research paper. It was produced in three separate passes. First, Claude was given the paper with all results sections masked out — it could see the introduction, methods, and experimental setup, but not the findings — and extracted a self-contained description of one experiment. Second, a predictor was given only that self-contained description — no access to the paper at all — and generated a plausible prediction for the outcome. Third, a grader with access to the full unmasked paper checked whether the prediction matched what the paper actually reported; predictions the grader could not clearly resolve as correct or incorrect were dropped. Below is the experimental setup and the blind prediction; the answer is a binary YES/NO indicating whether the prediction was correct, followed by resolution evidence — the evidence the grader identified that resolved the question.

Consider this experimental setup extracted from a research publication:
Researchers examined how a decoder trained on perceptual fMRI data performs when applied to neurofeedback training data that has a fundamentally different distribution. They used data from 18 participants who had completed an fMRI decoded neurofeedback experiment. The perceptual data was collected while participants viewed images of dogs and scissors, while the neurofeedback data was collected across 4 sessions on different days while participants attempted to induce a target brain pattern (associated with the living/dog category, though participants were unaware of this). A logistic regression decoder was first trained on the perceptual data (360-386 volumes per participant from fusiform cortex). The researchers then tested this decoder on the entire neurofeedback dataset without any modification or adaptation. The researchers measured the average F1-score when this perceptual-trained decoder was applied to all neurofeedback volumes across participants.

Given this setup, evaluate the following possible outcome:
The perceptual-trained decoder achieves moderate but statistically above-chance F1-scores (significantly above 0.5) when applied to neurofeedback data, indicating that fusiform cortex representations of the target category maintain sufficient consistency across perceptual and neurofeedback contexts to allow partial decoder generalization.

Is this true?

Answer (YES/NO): YES